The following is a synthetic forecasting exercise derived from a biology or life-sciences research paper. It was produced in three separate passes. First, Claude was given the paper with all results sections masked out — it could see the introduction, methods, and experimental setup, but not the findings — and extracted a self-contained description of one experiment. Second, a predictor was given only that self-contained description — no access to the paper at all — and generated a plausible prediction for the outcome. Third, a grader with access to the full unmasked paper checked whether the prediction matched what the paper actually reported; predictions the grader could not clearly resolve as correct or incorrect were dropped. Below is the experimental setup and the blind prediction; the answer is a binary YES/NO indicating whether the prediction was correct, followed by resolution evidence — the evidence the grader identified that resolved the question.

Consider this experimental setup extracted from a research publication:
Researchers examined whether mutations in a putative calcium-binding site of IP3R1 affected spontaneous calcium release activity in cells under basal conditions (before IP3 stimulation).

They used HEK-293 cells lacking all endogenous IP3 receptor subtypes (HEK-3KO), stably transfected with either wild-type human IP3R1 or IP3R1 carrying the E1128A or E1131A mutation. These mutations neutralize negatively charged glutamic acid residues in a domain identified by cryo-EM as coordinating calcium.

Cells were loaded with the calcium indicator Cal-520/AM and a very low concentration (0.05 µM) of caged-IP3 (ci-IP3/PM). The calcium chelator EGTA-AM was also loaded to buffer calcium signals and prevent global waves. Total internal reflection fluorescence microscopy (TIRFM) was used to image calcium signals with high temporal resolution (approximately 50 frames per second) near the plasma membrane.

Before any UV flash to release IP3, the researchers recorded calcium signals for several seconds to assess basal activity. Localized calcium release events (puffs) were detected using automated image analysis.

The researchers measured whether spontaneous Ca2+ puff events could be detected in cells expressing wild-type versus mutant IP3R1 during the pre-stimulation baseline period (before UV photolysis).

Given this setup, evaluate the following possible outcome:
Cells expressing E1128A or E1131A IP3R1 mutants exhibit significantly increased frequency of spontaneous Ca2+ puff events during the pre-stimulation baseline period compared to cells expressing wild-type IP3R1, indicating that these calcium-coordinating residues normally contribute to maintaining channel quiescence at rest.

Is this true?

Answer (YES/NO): YES